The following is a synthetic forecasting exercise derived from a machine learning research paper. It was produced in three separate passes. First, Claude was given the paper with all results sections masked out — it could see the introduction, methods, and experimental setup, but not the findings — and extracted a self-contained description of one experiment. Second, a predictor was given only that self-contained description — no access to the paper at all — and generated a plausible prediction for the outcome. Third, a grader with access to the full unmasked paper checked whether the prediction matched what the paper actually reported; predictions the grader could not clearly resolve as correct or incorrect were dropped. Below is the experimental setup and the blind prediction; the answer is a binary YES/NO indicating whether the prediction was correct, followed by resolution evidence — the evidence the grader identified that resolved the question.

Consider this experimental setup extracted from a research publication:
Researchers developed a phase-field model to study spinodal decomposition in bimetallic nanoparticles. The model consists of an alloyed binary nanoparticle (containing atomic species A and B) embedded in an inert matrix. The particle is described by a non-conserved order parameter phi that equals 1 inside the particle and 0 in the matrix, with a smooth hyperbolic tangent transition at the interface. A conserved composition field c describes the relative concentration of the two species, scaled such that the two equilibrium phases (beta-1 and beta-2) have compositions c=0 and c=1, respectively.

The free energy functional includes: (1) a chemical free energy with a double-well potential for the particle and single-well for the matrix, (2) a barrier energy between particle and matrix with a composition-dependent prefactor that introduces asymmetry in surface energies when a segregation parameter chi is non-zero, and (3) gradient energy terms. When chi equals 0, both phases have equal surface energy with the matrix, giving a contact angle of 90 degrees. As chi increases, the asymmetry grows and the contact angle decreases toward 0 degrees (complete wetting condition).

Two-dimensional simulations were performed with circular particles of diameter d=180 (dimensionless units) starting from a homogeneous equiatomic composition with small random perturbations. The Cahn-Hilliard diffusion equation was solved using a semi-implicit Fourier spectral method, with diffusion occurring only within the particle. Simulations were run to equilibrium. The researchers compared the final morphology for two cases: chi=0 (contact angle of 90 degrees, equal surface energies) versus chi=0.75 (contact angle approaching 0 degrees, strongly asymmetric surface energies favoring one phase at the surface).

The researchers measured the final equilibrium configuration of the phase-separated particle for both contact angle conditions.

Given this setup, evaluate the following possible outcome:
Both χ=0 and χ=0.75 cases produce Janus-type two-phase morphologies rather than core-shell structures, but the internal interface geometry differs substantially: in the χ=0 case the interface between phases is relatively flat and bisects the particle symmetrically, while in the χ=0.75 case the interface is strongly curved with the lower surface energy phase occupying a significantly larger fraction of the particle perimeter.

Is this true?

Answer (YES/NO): NO